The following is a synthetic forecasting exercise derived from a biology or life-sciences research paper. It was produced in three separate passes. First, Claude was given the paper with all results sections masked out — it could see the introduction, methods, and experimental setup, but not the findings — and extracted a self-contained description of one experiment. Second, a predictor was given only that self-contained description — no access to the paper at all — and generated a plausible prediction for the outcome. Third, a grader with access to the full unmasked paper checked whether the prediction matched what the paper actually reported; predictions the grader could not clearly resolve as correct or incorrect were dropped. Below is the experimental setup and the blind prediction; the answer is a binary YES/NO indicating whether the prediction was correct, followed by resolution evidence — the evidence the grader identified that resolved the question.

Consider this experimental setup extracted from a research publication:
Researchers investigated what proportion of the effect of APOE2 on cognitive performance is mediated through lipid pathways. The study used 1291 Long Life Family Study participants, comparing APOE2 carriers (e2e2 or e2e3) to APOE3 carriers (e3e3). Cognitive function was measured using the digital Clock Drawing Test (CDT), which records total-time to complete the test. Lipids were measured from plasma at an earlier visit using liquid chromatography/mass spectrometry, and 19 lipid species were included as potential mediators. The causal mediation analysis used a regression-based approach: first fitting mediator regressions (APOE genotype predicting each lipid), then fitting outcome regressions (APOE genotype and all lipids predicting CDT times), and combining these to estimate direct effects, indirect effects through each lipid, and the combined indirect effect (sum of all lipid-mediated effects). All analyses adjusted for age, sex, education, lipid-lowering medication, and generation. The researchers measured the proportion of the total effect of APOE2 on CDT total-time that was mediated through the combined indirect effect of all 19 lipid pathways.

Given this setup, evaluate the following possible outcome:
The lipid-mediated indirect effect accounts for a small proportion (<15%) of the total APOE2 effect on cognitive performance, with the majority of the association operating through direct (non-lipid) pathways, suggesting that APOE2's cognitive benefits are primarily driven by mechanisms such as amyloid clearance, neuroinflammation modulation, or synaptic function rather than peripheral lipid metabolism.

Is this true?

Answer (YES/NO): NO